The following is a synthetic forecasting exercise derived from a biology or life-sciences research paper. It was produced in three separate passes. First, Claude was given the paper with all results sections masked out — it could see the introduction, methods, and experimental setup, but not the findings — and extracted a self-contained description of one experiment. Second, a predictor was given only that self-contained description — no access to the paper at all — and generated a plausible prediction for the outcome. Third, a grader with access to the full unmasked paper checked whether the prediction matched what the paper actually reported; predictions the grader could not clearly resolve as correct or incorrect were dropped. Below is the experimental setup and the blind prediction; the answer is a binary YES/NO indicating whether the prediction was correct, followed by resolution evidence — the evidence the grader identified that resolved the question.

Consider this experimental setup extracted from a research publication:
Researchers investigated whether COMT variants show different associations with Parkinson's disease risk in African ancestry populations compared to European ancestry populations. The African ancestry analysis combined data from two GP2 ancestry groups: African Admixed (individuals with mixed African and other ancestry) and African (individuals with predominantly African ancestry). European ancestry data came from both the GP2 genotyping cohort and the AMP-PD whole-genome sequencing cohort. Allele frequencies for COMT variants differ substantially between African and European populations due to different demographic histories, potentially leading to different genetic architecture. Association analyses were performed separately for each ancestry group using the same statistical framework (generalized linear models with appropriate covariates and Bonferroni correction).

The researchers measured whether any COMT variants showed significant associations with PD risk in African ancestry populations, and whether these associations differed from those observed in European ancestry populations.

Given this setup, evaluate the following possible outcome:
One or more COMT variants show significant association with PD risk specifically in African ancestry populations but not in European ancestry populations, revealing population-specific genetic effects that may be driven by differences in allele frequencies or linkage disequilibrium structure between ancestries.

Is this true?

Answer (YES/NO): NO